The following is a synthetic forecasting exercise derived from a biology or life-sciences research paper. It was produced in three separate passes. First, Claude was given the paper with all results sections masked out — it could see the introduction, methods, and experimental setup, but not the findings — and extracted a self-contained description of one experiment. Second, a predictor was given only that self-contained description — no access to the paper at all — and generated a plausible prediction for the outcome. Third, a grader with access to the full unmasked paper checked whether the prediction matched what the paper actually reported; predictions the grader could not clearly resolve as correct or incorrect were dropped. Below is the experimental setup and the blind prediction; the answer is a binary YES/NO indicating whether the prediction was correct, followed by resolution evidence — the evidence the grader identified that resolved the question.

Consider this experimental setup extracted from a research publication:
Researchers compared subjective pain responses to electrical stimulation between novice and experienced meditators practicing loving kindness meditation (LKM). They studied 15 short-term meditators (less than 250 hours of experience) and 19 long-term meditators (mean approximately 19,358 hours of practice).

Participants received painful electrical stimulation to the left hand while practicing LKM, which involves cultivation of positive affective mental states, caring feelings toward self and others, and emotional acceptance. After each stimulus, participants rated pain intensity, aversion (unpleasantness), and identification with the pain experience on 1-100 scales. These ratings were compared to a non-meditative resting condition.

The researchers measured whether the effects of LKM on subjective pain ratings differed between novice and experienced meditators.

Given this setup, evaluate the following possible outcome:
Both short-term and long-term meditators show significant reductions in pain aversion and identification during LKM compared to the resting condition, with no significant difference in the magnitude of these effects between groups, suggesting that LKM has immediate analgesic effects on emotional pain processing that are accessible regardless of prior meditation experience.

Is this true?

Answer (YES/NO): NO